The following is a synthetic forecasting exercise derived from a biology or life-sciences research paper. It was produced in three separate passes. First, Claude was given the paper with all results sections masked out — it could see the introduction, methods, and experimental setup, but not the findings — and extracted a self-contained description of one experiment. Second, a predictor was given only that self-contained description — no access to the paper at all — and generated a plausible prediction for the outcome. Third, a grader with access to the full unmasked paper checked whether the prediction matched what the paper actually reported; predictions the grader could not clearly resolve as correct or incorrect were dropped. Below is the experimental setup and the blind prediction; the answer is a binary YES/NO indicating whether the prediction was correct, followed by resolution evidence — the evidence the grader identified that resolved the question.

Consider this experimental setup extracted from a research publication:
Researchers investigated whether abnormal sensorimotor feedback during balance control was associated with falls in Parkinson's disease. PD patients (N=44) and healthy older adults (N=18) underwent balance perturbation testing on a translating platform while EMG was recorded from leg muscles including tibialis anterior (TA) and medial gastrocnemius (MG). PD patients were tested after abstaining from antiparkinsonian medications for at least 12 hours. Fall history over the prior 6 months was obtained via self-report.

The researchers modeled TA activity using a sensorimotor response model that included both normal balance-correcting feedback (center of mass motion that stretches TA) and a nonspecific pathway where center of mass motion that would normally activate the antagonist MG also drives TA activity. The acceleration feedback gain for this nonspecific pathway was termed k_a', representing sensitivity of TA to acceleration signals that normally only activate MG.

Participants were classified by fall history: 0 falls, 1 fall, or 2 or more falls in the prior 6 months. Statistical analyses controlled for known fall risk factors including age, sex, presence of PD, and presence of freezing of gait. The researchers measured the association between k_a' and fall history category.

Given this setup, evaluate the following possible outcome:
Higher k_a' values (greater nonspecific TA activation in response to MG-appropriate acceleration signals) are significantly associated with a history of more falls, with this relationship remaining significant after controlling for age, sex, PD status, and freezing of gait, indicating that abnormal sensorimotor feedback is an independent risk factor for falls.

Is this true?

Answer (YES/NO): YES